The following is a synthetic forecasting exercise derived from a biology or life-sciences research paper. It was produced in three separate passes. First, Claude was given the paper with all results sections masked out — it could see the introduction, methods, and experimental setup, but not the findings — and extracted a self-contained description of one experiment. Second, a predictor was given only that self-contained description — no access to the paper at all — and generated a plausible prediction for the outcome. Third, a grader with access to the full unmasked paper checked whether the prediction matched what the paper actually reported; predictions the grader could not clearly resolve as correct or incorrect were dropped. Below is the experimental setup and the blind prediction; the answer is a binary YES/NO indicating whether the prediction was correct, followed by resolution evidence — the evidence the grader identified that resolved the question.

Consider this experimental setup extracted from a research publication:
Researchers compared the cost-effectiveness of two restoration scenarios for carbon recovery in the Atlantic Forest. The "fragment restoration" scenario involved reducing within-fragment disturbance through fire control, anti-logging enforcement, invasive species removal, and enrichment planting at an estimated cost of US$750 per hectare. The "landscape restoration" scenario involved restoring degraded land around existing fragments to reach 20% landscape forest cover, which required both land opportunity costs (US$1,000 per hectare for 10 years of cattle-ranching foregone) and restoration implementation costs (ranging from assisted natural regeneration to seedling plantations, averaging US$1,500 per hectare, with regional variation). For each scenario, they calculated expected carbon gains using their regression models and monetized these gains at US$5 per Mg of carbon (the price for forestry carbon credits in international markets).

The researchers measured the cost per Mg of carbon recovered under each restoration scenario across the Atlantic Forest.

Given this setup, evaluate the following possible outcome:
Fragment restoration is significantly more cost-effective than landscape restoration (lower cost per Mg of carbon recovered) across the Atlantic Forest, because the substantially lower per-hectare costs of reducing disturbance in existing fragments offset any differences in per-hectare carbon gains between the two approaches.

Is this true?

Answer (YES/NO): NO